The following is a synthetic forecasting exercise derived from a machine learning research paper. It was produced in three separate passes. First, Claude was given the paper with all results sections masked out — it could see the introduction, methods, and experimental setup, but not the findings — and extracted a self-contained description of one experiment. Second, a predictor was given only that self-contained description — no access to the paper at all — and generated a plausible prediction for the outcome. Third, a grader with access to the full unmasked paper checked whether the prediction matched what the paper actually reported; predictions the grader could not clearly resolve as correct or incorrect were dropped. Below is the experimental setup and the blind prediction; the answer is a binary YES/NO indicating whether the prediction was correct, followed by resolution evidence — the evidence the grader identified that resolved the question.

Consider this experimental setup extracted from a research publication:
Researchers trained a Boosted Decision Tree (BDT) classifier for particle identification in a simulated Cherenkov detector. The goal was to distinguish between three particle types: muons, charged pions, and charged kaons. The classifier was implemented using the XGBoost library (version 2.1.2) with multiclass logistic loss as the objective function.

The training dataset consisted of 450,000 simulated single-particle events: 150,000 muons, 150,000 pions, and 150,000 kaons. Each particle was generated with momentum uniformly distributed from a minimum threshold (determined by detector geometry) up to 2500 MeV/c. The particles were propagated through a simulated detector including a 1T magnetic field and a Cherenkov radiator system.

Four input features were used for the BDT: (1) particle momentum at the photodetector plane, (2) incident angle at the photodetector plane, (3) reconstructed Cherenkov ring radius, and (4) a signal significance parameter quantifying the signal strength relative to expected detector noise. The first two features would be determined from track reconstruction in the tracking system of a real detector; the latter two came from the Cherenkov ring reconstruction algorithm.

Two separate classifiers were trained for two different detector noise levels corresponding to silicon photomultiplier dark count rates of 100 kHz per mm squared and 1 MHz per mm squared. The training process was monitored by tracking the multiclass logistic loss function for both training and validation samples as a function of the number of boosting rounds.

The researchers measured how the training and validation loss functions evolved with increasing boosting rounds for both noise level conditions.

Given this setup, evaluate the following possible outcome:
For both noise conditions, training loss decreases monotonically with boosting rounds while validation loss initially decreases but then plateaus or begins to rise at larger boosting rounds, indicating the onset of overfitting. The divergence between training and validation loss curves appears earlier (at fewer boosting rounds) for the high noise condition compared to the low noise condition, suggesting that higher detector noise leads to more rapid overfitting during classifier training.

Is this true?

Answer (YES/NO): NO